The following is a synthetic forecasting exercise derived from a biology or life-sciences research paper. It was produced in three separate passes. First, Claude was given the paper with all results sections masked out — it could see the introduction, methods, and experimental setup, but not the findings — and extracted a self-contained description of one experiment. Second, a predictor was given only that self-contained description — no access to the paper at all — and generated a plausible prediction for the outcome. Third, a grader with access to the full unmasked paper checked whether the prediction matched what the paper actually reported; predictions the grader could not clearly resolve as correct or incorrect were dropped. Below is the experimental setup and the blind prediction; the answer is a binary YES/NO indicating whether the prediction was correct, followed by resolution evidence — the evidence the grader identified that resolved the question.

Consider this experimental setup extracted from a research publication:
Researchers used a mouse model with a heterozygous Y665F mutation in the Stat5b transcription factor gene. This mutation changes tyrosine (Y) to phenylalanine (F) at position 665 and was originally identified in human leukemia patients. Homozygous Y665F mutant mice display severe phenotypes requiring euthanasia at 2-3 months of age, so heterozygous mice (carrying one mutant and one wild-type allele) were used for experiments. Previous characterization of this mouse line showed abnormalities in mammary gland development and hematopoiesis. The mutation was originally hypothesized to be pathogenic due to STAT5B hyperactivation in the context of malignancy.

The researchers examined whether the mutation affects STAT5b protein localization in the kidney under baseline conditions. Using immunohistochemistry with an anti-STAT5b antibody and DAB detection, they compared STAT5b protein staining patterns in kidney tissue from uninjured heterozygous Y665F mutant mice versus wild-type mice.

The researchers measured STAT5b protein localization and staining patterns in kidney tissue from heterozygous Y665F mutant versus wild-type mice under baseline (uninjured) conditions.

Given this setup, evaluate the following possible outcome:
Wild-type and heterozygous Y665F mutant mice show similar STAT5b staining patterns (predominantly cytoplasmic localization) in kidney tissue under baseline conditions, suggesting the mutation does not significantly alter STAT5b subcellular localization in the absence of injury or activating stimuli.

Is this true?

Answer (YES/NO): NO